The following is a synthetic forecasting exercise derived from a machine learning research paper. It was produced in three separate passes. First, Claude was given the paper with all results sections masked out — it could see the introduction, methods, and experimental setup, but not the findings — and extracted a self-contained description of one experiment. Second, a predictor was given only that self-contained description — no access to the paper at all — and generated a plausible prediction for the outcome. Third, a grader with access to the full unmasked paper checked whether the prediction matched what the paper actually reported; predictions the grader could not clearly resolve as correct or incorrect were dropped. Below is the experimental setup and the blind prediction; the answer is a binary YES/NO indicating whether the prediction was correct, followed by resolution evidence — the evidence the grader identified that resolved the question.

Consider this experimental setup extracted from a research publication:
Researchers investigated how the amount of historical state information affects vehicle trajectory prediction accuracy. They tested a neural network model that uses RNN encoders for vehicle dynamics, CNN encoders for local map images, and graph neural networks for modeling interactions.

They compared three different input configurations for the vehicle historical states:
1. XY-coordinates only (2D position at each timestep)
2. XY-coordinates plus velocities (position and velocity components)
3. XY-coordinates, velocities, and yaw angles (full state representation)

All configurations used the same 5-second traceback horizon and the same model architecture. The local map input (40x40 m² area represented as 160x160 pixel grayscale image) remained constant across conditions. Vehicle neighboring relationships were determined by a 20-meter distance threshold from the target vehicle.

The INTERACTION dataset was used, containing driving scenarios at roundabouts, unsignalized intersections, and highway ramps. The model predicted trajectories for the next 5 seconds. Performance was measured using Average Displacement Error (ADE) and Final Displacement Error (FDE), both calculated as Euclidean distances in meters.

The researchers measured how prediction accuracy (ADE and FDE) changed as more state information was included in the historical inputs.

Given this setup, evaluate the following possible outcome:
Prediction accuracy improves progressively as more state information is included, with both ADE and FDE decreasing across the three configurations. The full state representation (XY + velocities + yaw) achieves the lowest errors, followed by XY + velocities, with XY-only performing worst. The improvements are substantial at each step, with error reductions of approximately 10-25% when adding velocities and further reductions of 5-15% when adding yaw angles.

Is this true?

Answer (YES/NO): NO